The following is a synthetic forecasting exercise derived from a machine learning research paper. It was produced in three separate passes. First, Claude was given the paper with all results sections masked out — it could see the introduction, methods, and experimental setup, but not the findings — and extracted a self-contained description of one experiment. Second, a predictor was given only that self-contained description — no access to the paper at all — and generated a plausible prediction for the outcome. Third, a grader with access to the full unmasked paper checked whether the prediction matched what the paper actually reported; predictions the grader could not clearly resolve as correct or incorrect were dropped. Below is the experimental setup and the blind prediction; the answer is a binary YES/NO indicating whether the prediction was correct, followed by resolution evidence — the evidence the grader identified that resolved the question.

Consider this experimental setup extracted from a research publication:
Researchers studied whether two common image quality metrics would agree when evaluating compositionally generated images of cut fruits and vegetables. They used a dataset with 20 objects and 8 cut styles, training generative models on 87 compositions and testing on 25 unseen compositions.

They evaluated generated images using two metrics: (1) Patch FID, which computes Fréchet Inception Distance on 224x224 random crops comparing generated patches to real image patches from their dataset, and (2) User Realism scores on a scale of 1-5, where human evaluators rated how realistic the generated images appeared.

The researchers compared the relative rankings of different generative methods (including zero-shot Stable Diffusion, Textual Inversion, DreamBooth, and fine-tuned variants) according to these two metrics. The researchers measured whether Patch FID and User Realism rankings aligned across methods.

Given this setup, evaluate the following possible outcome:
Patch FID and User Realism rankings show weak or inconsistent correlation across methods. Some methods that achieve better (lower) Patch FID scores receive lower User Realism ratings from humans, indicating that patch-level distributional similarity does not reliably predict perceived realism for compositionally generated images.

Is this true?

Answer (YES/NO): YES